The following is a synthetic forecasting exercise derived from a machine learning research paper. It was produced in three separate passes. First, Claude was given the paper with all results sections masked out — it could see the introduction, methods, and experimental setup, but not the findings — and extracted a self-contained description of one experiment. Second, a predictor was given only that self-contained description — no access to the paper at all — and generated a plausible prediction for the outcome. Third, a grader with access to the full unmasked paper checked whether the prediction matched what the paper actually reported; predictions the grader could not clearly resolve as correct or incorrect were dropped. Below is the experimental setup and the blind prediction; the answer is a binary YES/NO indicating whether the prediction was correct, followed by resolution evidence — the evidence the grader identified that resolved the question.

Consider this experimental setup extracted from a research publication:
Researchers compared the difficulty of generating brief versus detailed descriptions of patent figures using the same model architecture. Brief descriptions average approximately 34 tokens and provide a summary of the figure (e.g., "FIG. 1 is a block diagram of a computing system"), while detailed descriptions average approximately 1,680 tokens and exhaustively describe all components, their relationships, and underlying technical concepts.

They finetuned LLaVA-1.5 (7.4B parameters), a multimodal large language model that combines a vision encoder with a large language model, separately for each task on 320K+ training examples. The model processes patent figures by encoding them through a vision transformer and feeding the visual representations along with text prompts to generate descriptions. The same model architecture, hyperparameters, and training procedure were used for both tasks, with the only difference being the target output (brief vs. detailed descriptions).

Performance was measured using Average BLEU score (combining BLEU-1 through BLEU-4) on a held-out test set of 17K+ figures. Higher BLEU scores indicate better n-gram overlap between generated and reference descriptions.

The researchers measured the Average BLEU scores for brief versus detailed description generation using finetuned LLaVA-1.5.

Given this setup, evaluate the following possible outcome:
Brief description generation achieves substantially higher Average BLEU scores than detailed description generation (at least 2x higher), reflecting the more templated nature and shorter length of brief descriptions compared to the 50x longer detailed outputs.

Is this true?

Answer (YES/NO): NO